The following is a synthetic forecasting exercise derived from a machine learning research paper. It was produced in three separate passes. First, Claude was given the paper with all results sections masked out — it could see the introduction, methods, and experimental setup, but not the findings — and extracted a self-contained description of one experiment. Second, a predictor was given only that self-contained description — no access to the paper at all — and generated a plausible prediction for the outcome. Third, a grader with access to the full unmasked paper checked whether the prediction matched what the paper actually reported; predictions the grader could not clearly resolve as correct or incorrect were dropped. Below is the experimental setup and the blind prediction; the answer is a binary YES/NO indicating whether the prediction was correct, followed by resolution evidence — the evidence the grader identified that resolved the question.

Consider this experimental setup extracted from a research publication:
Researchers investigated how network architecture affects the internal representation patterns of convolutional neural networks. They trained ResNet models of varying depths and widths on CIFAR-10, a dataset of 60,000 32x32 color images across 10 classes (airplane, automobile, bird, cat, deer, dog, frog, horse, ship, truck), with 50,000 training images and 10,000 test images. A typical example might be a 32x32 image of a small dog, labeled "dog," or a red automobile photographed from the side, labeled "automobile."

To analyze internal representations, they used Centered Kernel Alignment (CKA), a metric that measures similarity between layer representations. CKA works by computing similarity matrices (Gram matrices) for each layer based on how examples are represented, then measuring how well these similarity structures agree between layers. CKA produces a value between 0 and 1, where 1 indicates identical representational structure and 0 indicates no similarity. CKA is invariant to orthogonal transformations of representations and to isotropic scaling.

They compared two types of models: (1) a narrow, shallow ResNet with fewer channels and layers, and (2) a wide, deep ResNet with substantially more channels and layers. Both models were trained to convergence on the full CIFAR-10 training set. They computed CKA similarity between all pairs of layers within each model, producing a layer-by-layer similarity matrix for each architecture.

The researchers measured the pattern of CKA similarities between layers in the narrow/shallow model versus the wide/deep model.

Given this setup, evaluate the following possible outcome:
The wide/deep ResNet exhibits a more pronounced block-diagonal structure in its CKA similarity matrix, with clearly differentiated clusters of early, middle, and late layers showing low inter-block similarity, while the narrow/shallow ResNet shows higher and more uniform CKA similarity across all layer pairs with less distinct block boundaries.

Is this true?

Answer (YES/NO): NO